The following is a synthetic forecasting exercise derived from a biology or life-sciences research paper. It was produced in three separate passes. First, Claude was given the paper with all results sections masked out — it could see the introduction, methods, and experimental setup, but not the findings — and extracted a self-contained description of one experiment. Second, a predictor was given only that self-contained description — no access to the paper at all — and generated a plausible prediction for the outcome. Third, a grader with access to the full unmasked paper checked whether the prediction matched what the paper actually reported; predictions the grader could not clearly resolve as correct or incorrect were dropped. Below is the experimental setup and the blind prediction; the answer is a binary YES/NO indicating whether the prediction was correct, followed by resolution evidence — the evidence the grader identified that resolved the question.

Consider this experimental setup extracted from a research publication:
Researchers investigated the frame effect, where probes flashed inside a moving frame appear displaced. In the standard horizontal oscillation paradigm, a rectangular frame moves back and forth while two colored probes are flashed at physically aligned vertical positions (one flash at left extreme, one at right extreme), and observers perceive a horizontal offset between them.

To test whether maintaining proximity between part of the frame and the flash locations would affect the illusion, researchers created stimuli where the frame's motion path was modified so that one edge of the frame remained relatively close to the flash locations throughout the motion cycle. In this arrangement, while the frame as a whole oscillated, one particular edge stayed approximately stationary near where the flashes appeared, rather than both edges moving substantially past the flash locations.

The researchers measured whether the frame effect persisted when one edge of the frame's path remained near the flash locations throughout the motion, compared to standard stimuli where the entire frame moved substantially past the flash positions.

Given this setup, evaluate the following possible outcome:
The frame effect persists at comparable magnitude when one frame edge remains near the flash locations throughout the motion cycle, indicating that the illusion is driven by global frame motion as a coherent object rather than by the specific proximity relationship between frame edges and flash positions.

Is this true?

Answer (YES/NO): NO